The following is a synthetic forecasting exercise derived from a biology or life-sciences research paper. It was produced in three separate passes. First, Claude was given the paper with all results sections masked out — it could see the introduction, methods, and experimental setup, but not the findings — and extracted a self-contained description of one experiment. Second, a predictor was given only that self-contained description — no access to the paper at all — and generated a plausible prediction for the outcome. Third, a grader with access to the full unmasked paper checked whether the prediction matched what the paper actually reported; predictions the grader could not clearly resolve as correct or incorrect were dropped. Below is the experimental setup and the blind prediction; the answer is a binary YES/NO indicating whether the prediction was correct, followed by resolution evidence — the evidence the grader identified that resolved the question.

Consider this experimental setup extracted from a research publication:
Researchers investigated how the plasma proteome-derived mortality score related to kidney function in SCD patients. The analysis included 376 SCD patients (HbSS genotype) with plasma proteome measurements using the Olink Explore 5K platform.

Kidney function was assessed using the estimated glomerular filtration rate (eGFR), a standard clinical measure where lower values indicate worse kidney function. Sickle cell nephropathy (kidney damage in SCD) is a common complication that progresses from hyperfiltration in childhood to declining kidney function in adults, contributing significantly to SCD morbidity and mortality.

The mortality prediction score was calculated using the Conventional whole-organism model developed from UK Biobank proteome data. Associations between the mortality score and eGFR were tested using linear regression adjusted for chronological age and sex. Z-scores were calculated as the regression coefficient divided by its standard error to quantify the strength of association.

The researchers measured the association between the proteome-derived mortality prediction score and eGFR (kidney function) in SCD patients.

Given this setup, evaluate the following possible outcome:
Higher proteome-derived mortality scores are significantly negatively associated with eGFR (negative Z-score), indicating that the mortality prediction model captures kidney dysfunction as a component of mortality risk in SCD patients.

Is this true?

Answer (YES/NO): NO